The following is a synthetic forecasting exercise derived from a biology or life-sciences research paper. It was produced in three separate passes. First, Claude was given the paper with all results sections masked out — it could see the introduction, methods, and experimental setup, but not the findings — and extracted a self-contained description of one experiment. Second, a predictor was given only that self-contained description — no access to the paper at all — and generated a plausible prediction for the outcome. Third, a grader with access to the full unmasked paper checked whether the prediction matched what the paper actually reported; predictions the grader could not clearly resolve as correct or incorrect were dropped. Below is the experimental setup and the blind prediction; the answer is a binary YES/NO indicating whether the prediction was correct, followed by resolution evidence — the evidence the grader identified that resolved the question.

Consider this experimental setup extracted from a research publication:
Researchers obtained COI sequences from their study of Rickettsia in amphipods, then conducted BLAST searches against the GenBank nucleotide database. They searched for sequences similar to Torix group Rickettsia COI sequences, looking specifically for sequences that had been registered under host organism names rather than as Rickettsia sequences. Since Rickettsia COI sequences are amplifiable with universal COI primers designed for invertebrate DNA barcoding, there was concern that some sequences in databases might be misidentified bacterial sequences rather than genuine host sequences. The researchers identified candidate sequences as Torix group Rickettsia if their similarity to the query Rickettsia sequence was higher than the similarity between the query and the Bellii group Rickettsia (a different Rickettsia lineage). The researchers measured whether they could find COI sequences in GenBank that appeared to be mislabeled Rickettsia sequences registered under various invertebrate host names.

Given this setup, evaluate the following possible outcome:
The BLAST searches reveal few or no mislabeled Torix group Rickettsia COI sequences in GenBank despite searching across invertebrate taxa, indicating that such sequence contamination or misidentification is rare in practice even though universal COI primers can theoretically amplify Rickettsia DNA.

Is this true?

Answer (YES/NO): NO